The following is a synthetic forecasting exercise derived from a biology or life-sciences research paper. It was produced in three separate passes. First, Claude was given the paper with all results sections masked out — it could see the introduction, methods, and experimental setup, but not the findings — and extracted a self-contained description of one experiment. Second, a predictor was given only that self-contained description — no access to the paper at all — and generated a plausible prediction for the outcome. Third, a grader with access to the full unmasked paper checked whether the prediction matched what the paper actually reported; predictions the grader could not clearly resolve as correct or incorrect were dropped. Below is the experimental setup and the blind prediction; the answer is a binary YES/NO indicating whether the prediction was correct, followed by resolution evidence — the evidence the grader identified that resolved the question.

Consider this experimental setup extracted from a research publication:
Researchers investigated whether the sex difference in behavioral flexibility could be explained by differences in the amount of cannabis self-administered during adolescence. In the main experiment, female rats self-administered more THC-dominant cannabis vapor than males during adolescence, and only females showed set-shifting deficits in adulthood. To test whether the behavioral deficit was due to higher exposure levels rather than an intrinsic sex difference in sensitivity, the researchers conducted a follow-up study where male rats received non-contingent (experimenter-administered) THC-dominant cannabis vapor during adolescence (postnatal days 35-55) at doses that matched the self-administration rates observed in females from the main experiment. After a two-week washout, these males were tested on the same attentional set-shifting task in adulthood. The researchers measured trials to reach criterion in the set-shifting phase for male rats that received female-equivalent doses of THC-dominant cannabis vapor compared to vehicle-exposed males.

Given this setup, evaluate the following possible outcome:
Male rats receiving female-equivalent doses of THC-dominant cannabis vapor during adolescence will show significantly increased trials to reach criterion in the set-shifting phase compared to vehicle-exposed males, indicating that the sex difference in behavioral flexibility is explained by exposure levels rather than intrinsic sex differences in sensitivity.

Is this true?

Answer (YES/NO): YES